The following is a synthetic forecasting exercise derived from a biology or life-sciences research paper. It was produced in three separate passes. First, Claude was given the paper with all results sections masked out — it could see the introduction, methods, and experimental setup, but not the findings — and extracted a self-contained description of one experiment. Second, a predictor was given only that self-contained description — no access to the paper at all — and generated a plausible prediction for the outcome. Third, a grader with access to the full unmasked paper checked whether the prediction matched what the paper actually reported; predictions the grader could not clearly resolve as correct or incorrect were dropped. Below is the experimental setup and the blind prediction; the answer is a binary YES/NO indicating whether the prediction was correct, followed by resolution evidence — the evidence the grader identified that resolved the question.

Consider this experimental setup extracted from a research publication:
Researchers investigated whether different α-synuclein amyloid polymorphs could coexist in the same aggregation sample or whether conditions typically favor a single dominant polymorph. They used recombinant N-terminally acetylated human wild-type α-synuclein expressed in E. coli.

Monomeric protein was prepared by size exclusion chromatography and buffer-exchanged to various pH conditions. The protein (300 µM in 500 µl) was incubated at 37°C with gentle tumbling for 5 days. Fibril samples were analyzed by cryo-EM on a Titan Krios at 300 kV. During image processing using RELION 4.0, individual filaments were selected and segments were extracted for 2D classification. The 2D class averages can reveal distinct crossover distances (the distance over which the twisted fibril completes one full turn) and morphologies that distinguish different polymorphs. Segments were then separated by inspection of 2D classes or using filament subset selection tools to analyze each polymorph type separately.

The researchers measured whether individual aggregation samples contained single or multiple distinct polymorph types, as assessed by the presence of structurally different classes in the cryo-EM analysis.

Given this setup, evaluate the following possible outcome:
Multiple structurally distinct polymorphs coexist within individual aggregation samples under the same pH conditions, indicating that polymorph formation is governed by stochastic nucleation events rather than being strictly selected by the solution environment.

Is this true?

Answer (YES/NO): NO